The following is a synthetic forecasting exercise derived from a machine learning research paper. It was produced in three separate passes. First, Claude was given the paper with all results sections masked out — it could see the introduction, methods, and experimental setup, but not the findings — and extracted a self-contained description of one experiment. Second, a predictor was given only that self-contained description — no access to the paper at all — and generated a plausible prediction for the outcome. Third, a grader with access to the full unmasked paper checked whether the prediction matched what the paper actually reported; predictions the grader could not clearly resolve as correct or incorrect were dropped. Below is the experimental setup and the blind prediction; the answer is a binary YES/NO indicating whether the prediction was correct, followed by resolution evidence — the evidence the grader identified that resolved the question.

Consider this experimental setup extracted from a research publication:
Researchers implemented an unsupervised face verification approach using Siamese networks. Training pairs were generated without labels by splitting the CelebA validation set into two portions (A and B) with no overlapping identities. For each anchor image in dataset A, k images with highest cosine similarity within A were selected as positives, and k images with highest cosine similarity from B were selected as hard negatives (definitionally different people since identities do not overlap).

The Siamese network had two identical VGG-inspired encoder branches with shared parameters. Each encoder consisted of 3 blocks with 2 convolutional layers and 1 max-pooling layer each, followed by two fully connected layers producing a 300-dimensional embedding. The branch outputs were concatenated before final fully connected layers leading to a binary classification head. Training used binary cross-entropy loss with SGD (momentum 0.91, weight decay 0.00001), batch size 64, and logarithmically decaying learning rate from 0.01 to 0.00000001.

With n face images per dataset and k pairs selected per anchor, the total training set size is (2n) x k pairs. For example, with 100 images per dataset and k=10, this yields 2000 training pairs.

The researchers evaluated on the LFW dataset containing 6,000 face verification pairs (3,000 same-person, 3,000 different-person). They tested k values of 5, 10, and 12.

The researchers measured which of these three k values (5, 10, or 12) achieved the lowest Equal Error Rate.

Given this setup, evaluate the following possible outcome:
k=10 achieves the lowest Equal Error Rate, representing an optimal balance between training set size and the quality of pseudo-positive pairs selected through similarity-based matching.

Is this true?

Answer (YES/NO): YES